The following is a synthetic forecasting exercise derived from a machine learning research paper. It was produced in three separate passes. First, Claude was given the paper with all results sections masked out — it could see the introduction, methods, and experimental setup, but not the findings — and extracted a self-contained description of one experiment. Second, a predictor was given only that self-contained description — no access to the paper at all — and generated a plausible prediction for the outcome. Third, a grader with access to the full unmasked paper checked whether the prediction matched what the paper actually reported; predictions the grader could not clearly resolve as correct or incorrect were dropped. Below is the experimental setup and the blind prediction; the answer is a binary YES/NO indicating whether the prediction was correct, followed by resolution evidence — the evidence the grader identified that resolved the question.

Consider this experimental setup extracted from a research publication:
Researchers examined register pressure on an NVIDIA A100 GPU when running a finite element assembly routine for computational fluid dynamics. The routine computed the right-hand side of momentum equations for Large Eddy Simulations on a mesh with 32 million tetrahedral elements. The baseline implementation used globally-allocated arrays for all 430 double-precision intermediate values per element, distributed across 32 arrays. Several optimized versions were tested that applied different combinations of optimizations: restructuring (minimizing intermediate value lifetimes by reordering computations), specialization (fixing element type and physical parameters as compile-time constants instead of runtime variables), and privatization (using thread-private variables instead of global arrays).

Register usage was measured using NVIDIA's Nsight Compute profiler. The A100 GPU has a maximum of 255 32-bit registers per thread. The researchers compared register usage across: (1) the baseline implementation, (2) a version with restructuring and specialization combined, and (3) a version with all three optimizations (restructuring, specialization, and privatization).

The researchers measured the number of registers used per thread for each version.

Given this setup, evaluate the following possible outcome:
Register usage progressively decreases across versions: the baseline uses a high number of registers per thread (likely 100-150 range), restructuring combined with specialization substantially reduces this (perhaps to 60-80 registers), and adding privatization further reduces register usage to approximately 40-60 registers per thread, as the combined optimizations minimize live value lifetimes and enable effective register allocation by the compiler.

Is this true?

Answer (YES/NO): NO